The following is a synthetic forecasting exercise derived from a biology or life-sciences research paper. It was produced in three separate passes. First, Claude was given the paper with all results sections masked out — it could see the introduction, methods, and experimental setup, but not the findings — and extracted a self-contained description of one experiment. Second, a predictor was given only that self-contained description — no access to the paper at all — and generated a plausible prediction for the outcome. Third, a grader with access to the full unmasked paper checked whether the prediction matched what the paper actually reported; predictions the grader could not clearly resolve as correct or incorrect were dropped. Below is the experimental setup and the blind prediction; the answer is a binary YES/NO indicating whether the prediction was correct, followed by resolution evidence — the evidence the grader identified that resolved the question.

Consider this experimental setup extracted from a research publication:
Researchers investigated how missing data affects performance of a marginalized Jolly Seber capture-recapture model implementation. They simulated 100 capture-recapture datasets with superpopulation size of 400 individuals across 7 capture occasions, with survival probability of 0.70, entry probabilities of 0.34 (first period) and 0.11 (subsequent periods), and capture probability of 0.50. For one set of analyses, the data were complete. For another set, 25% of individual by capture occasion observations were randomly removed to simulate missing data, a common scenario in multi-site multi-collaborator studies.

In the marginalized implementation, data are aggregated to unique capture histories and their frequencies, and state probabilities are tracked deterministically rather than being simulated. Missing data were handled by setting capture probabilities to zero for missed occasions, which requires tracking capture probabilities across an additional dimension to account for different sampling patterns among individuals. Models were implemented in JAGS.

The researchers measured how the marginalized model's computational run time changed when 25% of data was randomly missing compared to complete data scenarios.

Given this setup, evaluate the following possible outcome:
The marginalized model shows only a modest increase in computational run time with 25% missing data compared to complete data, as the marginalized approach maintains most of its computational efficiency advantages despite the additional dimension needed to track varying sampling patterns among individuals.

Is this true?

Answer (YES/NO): NO